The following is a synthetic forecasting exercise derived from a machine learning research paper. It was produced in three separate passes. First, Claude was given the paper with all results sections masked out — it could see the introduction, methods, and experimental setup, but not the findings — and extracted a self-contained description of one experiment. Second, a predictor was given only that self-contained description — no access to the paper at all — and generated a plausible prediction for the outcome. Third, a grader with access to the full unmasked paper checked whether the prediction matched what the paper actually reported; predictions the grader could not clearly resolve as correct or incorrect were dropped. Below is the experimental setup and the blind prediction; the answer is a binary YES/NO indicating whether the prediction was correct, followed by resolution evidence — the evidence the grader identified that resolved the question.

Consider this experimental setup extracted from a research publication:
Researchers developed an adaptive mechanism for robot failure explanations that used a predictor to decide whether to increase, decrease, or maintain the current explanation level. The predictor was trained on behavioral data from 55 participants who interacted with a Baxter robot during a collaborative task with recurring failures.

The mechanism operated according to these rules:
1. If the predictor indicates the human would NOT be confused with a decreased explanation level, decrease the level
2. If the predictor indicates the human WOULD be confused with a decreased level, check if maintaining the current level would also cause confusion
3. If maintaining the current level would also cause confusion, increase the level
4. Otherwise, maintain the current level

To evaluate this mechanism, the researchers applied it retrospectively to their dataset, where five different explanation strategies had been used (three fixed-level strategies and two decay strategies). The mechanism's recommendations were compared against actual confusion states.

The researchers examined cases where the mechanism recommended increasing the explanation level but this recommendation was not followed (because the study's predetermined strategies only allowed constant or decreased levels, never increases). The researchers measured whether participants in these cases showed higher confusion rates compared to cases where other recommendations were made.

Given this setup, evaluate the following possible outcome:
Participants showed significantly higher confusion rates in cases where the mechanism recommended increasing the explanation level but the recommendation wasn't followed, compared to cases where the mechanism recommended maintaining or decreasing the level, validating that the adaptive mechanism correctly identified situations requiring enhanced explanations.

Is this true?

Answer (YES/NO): YES